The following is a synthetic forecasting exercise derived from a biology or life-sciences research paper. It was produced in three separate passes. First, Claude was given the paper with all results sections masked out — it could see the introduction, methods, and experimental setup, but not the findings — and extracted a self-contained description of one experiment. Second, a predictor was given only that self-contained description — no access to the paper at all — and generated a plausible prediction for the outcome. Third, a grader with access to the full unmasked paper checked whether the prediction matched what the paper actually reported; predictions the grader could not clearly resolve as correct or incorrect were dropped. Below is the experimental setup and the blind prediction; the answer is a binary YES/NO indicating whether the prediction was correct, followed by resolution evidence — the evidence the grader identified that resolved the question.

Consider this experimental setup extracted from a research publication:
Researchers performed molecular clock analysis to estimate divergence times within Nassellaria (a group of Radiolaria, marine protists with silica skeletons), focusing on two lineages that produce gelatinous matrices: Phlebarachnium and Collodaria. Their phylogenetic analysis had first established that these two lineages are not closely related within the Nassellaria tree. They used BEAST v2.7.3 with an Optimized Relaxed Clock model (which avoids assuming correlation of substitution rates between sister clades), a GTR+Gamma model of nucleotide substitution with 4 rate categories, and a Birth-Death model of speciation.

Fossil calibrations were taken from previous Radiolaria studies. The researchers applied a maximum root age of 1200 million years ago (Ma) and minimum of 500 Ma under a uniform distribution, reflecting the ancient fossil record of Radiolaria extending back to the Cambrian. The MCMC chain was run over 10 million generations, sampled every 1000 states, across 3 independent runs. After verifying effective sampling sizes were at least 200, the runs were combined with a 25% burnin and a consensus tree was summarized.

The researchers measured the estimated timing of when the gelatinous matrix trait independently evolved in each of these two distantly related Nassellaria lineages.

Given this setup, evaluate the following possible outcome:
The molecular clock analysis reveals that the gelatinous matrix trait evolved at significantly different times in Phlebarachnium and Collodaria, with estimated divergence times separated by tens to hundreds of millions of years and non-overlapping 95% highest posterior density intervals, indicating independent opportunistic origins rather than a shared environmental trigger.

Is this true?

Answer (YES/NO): NO